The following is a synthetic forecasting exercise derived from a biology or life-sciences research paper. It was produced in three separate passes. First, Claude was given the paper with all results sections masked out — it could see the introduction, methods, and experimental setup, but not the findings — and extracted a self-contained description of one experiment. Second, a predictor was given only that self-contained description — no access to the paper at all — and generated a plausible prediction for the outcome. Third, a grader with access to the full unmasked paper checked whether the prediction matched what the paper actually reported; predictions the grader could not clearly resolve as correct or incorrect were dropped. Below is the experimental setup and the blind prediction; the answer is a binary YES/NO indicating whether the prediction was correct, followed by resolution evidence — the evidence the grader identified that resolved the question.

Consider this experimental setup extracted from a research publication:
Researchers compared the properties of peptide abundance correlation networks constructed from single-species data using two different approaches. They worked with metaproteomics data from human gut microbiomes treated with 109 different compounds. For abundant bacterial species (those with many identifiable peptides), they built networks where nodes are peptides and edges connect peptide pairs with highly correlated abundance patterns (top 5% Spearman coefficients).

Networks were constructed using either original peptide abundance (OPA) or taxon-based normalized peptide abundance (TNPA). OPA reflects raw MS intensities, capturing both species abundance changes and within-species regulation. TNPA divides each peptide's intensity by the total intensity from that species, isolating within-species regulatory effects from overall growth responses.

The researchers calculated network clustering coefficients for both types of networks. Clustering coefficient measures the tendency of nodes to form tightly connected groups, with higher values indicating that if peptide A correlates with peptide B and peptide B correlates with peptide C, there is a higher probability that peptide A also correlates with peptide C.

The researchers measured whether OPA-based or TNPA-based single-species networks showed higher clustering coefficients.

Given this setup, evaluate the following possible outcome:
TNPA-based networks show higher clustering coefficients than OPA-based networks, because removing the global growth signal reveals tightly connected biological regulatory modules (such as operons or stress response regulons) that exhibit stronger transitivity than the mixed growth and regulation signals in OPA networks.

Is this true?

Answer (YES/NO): NO